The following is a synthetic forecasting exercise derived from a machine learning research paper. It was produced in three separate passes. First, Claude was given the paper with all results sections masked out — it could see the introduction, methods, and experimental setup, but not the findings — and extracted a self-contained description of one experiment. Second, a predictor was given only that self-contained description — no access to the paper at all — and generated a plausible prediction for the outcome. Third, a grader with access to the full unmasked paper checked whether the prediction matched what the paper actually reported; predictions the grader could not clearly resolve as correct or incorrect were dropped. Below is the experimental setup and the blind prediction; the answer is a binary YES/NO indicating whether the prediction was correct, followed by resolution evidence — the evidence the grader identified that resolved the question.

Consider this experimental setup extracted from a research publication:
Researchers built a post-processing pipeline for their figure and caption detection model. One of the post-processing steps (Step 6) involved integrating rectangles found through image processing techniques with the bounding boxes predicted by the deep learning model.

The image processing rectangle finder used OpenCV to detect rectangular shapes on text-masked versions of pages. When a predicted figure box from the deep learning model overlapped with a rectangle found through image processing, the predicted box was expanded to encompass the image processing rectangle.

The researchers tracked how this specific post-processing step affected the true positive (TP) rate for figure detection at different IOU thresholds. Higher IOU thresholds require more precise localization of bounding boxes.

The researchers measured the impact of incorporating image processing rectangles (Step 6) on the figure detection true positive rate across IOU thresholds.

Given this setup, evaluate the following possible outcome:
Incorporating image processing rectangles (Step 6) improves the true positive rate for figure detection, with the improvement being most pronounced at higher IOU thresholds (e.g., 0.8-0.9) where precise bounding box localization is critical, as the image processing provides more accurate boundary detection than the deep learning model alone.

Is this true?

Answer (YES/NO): YES